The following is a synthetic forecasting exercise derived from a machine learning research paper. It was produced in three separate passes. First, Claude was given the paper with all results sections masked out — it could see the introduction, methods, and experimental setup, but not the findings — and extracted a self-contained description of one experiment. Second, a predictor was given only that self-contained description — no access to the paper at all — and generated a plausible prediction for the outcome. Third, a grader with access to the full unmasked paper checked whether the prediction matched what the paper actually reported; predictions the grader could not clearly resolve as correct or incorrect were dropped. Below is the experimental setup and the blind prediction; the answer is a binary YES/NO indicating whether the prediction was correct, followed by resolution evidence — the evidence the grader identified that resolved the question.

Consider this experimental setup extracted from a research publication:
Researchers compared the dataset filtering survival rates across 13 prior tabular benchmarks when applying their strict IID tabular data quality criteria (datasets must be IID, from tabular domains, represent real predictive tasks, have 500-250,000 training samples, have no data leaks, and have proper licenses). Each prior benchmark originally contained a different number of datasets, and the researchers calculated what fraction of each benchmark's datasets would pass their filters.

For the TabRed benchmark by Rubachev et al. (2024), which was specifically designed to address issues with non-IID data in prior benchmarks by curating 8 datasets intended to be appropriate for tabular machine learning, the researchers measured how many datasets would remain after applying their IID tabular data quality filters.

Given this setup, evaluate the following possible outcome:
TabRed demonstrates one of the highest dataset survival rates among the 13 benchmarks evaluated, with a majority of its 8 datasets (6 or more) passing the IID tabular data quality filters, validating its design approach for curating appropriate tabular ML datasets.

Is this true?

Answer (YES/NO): NO